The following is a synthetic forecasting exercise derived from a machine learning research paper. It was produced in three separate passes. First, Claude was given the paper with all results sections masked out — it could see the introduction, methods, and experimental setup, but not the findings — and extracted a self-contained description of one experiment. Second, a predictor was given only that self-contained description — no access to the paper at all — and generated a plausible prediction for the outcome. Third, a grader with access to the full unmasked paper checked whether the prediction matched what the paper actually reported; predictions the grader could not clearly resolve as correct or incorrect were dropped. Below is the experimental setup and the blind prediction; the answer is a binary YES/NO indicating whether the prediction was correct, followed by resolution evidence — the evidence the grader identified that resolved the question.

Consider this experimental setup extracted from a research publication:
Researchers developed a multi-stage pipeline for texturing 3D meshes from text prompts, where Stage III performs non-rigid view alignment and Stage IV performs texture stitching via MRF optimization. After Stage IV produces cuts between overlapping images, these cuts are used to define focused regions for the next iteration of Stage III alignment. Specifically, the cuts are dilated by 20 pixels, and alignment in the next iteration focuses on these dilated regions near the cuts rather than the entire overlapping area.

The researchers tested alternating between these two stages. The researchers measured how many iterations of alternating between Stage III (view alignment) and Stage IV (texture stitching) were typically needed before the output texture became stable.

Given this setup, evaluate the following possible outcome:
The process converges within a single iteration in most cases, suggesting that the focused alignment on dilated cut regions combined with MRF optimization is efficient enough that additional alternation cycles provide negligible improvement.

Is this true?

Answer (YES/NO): NO